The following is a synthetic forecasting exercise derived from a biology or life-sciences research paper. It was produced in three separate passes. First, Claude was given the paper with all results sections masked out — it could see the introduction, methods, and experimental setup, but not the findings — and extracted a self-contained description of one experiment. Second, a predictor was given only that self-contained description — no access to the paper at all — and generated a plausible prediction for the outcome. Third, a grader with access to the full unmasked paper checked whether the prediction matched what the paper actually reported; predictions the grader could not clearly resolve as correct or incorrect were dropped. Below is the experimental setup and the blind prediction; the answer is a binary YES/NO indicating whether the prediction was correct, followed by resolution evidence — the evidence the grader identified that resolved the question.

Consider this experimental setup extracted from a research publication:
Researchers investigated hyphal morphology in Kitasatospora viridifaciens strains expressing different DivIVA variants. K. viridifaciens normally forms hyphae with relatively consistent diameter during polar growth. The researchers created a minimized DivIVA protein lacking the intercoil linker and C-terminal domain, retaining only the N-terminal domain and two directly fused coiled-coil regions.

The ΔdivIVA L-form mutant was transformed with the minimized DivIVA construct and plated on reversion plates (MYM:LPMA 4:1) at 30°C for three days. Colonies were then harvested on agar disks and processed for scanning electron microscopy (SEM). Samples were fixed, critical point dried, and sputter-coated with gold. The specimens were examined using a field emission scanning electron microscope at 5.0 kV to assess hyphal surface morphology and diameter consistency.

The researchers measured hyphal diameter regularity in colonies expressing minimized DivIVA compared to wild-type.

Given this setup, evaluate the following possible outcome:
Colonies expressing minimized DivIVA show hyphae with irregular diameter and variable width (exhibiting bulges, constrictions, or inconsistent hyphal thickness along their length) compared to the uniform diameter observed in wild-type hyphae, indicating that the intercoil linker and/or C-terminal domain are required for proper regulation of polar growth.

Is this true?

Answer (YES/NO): YES